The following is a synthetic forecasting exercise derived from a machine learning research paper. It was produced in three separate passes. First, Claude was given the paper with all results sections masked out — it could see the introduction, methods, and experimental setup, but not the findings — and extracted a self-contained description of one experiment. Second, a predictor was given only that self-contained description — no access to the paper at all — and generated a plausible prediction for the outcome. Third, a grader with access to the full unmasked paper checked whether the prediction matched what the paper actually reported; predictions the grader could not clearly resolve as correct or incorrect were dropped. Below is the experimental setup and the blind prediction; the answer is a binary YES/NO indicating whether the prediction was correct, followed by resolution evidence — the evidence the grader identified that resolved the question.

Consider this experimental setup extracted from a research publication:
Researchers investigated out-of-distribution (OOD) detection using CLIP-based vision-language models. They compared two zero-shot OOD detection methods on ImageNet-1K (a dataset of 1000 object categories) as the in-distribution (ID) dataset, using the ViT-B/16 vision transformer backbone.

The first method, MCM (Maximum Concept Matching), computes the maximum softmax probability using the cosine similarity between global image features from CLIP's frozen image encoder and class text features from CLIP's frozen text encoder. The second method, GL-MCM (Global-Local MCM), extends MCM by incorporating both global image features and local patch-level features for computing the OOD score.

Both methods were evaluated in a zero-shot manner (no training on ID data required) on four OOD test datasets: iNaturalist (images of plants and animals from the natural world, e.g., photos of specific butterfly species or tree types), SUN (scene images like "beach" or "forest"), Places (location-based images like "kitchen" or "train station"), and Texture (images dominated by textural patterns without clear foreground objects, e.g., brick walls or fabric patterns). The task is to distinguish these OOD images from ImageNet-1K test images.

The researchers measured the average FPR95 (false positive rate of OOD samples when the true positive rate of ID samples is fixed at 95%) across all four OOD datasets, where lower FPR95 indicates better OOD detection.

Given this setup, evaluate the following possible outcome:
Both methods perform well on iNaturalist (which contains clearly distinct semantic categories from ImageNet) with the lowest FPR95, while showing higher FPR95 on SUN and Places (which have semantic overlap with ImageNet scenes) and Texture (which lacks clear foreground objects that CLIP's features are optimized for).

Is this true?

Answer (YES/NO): YES